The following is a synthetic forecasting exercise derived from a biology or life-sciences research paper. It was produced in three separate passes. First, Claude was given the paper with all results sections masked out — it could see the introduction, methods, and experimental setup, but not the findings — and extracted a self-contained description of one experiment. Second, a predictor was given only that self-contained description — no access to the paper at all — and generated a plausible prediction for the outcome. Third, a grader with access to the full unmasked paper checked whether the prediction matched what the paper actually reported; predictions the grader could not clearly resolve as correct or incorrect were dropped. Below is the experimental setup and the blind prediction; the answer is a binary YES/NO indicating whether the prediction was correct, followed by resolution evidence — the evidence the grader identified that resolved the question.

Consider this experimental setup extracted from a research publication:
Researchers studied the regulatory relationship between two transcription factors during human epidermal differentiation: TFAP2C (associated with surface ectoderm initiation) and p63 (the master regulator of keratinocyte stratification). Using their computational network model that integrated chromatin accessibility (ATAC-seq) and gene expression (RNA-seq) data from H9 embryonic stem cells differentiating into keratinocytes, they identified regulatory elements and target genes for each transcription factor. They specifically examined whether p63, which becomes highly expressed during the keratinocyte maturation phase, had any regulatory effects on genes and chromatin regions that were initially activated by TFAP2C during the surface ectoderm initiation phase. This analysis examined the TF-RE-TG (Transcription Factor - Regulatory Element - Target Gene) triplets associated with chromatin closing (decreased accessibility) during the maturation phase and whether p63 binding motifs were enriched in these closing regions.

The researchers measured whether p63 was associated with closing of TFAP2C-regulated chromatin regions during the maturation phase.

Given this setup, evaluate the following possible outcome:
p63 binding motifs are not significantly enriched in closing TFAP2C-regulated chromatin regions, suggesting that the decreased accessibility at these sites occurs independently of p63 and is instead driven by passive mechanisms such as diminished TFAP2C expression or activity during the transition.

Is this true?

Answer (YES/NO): NO